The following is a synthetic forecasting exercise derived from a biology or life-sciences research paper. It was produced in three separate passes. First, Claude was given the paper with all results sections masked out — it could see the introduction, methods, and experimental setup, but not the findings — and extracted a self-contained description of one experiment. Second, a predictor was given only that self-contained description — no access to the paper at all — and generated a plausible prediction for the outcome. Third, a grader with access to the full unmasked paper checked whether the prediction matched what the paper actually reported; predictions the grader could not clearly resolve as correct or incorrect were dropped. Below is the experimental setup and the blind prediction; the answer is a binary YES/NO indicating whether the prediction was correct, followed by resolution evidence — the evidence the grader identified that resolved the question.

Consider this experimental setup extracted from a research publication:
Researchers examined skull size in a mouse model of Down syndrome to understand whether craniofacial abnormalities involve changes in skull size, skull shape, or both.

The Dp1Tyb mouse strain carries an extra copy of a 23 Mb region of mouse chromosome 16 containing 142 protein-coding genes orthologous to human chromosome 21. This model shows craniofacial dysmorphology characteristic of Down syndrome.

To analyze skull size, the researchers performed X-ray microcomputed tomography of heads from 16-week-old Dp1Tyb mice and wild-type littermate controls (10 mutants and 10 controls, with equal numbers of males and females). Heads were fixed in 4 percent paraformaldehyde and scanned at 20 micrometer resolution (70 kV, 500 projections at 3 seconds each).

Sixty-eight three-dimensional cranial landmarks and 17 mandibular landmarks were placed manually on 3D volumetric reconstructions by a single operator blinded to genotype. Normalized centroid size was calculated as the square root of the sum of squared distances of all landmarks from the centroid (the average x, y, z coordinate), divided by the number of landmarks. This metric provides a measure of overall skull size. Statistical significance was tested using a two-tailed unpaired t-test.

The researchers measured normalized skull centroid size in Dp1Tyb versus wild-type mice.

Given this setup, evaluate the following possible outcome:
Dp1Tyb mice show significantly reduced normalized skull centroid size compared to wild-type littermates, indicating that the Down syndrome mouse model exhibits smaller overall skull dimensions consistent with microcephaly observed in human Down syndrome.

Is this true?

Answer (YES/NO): YES